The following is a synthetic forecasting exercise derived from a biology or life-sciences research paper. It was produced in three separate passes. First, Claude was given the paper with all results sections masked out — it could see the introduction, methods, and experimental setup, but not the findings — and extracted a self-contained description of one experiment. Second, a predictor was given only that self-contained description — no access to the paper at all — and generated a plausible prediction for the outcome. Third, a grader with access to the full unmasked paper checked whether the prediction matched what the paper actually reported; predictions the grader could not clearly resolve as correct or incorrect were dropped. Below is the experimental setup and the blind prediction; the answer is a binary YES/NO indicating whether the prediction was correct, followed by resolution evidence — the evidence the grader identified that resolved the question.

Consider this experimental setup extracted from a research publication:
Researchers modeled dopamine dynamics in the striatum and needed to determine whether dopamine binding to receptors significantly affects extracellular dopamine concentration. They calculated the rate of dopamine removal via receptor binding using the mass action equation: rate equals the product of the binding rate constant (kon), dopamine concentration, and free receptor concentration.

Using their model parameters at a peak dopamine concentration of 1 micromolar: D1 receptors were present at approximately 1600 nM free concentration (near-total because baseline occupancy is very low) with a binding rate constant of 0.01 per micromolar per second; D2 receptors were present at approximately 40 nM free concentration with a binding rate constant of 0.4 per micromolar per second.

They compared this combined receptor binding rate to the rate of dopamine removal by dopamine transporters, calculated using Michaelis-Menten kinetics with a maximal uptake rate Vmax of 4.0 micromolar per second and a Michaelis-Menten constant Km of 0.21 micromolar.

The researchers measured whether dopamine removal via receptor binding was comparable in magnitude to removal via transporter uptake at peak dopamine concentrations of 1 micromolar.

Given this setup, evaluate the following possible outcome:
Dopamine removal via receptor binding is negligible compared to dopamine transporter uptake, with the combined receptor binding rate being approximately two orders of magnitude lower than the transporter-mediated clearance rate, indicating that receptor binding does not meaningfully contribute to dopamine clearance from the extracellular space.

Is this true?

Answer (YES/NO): YES